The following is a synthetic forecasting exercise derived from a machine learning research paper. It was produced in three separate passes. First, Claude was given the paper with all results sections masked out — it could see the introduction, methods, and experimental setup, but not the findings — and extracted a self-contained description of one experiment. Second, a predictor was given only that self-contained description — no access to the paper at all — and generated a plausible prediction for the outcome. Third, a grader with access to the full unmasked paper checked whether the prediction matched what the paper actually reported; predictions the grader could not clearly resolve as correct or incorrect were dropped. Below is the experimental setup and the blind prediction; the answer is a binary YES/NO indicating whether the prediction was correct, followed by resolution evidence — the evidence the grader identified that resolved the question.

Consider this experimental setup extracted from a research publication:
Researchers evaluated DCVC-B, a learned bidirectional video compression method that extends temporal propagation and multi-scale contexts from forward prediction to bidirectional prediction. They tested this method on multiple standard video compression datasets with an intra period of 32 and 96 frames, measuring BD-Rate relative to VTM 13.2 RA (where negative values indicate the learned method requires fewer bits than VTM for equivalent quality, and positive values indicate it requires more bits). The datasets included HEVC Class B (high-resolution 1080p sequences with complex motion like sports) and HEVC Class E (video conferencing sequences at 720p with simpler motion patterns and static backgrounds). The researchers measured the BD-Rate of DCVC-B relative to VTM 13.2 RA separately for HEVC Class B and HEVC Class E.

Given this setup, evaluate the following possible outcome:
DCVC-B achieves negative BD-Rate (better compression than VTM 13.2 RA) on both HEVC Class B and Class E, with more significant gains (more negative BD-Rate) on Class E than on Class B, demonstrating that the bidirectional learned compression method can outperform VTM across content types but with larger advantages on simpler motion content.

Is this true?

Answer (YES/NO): NO